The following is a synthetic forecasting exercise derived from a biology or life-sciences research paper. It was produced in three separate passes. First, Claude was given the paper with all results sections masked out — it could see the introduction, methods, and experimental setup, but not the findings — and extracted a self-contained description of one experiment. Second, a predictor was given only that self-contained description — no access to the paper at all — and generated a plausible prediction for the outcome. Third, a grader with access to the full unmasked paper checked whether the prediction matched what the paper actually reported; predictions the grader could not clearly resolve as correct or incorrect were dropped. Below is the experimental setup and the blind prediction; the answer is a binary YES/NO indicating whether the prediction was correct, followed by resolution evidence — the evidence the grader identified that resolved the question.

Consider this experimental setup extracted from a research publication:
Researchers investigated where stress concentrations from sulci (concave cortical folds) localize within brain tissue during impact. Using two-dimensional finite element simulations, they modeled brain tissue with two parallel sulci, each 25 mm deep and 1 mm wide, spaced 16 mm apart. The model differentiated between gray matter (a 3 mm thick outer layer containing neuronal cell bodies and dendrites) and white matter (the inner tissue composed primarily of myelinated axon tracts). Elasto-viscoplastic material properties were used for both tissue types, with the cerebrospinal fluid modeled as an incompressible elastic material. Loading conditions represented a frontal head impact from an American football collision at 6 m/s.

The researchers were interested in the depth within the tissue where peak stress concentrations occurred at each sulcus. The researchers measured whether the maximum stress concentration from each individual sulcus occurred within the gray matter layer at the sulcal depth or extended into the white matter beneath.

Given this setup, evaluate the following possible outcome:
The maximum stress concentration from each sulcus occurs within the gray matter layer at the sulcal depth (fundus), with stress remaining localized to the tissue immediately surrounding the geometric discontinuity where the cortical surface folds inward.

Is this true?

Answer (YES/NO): YES